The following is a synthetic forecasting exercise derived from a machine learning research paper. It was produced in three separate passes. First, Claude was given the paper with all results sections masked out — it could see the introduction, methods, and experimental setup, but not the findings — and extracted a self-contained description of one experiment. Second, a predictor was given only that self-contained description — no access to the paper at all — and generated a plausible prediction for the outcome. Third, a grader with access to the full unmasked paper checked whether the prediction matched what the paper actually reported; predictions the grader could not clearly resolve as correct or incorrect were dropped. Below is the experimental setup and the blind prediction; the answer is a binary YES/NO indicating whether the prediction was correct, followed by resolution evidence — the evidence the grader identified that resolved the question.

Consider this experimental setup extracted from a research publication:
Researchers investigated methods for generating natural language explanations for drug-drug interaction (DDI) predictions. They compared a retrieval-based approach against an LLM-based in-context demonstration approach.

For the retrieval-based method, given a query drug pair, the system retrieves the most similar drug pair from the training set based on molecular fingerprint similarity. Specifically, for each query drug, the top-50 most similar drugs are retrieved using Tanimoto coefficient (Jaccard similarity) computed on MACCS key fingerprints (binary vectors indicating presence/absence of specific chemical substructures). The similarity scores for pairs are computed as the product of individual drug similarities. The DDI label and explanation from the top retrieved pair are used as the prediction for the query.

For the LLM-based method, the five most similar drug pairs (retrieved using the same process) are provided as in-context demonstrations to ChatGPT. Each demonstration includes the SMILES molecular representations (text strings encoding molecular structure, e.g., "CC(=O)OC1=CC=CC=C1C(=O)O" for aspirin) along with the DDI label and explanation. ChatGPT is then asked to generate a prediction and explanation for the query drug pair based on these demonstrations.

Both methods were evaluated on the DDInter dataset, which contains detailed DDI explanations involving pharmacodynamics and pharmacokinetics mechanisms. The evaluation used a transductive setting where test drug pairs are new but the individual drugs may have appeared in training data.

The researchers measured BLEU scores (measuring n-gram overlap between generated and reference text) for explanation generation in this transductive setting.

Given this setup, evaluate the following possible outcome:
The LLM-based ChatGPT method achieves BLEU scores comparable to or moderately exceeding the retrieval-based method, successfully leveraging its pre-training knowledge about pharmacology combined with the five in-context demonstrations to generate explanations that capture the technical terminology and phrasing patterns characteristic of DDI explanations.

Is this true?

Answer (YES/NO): NO